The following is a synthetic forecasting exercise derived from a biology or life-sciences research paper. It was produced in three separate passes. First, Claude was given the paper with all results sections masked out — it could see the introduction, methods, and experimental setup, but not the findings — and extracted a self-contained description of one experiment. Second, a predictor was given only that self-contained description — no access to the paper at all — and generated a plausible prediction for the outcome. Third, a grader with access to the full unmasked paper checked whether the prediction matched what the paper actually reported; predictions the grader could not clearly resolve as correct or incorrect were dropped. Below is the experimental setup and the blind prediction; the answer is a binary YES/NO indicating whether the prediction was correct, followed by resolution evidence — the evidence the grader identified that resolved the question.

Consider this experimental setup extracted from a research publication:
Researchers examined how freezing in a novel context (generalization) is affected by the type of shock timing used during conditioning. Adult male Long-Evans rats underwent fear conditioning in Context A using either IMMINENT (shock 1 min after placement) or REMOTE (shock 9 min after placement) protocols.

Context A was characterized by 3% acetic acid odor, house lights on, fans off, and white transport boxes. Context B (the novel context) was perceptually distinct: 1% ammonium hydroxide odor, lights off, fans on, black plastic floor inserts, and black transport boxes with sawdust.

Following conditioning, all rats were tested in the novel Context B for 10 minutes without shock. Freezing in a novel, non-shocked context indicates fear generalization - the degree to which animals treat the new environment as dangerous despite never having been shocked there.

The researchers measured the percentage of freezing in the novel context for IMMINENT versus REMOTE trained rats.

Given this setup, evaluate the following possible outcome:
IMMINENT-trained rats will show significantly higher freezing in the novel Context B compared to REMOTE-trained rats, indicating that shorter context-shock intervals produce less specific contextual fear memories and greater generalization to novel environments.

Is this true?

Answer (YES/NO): NO